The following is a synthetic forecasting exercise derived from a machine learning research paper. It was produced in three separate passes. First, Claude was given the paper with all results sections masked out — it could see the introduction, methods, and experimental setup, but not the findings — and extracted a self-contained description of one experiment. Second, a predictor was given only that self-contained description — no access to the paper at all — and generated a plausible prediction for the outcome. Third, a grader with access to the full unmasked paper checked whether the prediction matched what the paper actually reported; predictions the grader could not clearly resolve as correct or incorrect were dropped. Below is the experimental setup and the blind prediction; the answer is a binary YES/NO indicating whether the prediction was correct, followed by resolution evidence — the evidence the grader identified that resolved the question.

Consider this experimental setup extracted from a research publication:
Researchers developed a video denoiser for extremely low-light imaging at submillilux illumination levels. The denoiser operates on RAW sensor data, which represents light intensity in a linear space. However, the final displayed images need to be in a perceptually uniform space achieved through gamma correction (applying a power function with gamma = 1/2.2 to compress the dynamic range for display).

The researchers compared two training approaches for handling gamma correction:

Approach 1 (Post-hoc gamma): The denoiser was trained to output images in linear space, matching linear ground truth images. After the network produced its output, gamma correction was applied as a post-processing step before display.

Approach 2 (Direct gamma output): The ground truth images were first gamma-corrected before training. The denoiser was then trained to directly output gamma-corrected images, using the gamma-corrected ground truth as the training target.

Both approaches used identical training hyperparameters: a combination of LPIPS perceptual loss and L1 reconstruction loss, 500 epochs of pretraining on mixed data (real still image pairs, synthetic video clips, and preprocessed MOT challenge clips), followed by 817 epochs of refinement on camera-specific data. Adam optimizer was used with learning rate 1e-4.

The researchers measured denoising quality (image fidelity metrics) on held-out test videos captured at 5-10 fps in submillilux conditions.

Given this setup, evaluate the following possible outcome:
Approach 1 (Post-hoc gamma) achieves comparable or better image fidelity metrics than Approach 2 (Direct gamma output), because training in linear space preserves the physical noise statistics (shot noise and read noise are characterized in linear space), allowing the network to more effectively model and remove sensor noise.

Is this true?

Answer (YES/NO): NO